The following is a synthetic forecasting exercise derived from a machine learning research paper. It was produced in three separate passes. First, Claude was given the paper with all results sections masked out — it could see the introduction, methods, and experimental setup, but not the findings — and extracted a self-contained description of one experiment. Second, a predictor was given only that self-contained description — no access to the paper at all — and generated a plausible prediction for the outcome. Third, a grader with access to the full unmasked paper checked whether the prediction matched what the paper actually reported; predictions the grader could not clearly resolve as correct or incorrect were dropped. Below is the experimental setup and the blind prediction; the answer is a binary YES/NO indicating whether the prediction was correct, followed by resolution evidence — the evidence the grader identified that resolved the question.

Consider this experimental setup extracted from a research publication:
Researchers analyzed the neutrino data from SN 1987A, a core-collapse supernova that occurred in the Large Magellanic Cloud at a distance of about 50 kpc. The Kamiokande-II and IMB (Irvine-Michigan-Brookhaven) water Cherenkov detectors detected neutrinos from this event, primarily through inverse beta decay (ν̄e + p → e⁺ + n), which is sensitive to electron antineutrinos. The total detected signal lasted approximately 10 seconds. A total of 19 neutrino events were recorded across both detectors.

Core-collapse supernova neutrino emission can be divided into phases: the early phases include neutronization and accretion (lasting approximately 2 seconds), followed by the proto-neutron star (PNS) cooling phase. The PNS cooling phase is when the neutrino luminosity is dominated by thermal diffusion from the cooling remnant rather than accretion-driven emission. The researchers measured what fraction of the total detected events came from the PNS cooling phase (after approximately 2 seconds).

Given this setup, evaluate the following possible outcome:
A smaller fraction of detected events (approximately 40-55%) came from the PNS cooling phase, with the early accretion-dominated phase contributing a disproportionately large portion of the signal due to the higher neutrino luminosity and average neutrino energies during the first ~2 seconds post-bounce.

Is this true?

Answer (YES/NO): NO